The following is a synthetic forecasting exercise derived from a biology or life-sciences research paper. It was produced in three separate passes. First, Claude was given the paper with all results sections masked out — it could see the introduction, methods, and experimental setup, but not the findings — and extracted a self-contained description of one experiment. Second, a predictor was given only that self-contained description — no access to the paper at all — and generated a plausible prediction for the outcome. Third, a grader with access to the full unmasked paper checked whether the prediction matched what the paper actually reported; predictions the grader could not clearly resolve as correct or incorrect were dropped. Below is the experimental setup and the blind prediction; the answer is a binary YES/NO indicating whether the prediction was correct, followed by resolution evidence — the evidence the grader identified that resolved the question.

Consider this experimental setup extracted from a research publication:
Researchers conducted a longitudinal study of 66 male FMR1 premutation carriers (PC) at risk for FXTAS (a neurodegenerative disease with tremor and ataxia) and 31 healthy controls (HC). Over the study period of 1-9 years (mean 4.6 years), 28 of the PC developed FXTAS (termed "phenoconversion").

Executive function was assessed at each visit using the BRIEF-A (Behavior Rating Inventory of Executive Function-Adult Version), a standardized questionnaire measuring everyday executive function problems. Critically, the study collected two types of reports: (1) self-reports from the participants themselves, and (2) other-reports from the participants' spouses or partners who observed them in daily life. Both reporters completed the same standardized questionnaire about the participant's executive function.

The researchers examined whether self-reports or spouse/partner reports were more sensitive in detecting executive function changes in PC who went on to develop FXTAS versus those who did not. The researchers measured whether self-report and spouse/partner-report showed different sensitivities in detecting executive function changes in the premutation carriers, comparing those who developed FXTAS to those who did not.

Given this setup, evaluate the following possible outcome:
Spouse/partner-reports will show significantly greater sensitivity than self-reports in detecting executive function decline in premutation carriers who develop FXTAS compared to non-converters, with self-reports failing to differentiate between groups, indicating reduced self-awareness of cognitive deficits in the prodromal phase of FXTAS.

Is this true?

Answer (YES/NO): NO